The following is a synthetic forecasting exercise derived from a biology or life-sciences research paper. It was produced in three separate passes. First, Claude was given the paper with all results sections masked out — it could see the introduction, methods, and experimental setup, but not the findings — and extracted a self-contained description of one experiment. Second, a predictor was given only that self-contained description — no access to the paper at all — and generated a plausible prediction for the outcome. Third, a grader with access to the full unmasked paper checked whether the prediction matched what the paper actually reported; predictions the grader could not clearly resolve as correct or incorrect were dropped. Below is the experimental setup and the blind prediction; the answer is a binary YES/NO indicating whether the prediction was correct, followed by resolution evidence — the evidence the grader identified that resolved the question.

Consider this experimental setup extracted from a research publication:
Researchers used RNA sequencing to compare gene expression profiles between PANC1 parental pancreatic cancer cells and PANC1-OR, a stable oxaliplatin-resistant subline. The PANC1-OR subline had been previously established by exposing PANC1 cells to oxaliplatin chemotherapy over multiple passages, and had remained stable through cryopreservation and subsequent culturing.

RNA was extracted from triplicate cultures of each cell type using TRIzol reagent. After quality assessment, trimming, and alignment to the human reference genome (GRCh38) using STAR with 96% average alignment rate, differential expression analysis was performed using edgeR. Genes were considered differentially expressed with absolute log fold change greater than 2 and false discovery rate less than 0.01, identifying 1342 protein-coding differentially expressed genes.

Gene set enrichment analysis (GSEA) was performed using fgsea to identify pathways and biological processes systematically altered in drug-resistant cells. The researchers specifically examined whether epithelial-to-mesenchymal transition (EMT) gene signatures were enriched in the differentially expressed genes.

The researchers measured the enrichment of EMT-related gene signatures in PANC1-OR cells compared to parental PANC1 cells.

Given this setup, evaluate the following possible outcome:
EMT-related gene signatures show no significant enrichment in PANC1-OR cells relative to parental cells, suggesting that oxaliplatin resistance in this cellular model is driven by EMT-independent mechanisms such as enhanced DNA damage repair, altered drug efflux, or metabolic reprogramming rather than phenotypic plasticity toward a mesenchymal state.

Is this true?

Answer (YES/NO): NO